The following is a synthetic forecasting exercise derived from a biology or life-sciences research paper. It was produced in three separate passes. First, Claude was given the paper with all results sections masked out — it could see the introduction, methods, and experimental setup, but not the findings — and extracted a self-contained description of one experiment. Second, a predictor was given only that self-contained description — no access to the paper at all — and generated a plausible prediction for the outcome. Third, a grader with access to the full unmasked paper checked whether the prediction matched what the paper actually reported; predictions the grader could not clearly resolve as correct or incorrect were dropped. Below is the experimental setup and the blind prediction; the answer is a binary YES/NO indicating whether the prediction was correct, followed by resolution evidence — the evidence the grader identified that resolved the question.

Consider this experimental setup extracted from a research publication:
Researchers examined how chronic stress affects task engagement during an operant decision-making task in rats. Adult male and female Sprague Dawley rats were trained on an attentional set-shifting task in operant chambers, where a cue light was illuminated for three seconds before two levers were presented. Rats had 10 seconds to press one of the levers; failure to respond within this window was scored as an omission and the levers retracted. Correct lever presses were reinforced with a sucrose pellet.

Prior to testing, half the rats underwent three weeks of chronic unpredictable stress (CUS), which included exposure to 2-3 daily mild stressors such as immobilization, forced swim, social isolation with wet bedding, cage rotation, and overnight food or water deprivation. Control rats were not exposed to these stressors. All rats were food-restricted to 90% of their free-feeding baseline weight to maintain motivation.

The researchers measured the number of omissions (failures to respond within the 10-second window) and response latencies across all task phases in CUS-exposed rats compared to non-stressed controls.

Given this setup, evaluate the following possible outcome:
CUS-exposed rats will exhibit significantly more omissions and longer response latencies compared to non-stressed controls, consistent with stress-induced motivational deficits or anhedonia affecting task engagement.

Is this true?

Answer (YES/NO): NO